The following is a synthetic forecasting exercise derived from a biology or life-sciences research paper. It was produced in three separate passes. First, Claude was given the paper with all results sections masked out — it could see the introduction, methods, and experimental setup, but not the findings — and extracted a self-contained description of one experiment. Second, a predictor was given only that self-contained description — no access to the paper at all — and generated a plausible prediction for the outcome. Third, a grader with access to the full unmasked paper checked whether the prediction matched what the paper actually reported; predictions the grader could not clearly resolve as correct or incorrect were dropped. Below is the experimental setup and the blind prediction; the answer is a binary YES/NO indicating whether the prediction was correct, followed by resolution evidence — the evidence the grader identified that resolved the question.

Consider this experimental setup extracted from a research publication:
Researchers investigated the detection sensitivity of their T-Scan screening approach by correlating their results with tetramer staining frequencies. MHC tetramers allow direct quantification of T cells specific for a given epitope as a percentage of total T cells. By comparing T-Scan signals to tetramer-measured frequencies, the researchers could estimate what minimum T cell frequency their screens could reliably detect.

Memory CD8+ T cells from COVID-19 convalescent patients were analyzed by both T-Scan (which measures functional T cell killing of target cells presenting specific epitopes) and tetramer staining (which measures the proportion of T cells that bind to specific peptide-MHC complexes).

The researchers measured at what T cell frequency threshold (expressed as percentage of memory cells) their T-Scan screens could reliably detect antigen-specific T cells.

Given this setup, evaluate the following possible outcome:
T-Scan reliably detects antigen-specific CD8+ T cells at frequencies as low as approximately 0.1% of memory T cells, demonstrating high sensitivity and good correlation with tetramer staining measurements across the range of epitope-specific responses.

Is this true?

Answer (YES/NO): YES